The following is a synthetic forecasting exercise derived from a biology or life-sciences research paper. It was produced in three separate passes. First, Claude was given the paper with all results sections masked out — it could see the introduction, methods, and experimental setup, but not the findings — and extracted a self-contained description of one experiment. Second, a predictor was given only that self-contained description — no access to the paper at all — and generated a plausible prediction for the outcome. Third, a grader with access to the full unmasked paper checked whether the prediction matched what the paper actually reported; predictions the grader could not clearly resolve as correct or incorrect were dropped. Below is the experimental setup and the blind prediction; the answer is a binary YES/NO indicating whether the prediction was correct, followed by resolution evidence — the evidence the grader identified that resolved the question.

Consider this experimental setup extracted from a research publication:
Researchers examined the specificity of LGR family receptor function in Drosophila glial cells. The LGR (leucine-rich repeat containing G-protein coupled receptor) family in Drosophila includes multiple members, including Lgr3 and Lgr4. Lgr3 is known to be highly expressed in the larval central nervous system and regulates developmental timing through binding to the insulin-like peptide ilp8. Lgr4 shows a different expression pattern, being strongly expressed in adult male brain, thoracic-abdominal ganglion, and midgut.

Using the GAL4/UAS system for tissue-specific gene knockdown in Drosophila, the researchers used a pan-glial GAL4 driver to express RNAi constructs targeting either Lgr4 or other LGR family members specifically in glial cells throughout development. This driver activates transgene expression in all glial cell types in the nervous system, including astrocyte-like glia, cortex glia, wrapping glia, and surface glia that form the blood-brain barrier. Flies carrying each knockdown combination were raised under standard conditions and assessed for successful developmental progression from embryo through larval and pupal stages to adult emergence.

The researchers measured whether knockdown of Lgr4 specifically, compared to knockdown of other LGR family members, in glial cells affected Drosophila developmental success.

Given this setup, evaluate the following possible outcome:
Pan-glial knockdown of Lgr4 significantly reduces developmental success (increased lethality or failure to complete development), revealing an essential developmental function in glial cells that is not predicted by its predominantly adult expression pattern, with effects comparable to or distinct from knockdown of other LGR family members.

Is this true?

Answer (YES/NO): YES